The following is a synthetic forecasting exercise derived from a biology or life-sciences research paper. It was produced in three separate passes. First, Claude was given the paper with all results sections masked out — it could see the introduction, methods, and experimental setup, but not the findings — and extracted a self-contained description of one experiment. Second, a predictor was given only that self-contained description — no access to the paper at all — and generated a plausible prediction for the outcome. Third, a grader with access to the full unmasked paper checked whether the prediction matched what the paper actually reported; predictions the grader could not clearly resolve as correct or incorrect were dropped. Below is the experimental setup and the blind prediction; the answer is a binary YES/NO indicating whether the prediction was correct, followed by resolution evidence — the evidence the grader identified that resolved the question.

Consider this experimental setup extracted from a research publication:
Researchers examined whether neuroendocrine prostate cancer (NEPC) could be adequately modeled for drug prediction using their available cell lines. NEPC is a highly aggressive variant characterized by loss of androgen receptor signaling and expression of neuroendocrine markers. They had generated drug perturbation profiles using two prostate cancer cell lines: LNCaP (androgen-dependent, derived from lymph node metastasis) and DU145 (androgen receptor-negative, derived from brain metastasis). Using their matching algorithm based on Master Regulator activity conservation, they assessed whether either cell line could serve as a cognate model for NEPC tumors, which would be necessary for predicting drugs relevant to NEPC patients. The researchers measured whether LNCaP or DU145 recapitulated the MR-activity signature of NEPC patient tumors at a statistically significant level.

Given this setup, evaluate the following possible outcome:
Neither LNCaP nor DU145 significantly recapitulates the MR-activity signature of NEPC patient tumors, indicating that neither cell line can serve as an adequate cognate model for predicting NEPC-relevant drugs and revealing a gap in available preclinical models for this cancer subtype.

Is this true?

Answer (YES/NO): YES